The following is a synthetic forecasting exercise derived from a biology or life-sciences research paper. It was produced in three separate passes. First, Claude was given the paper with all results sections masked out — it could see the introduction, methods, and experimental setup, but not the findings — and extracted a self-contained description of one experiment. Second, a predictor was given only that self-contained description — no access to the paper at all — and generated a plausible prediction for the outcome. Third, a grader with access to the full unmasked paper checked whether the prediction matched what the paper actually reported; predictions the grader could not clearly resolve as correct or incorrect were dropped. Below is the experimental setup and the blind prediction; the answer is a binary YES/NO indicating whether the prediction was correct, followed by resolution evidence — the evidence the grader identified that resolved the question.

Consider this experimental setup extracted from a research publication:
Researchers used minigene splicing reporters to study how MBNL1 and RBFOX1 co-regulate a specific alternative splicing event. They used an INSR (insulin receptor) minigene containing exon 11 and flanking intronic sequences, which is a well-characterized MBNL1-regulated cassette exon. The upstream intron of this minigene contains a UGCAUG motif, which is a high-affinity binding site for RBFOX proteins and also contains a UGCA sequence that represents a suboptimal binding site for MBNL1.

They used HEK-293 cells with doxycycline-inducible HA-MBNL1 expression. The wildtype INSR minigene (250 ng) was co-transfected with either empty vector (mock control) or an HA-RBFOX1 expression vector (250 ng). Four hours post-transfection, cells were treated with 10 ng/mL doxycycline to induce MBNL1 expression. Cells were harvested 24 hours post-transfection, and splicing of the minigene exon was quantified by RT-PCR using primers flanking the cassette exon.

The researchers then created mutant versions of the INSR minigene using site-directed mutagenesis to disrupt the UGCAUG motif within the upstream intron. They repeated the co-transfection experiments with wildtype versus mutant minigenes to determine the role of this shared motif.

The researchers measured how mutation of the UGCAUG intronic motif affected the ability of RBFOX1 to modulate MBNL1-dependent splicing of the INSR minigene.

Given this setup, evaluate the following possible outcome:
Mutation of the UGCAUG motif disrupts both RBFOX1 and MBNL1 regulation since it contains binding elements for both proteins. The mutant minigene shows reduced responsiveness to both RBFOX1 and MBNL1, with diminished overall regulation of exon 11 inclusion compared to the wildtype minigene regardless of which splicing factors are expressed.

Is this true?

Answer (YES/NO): YES